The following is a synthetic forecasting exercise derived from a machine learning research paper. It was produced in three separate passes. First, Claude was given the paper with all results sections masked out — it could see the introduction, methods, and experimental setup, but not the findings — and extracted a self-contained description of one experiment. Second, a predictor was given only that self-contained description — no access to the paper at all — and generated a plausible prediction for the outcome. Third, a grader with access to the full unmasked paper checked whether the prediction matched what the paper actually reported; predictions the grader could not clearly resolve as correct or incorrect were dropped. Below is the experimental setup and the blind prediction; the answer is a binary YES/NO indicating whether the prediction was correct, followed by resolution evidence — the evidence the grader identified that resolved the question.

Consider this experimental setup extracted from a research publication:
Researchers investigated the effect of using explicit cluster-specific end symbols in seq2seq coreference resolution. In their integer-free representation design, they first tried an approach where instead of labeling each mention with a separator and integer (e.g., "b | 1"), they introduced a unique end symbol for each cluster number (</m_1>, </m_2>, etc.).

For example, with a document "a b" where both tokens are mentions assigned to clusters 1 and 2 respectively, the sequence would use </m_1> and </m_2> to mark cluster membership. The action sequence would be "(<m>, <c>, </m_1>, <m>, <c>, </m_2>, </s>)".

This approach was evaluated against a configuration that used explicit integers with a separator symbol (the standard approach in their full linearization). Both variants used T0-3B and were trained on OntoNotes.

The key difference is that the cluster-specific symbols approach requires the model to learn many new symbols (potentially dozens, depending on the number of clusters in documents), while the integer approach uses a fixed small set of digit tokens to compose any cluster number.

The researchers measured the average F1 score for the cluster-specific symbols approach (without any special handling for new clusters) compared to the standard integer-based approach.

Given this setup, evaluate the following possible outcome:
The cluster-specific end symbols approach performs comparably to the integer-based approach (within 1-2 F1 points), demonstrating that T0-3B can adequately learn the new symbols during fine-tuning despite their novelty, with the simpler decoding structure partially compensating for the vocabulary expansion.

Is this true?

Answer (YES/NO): NO